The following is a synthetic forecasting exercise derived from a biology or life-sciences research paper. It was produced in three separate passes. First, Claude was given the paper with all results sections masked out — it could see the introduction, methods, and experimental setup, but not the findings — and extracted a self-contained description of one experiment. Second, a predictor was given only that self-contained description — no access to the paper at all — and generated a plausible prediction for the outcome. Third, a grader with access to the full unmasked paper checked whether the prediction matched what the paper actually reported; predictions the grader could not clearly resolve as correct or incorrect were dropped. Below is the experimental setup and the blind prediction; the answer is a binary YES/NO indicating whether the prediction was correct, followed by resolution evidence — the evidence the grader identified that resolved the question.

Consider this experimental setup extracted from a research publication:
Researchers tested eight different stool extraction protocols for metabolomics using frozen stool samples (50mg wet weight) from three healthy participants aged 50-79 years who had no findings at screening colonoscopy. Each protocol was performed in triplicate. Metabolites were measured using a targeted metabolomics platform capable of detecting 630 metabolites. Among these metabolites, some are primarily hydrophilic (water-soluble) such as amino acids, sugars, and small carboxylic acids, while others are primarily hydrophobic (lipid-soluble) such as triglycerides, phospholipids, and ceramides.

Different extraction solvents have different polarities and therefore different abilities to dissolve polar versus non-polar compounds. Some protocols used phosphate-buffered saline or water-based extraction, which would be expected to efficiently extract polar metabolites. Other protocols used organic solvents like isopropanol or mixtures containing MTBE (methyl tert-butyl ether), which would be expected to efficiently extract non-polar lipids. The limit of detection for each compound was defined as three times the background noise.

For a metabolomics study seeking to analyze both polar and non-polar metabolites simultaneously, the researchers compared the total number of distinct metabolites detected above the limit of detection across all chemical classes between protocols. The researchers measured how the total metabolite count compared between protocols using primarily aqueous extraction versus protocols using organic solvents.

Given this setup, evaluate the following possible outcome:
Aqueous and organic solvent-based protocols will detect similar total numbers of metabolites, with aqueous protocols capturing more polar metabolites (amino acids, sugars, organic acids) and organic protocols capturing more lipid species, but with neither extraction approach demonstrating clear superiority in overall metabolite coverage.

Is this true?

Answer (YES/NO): NO